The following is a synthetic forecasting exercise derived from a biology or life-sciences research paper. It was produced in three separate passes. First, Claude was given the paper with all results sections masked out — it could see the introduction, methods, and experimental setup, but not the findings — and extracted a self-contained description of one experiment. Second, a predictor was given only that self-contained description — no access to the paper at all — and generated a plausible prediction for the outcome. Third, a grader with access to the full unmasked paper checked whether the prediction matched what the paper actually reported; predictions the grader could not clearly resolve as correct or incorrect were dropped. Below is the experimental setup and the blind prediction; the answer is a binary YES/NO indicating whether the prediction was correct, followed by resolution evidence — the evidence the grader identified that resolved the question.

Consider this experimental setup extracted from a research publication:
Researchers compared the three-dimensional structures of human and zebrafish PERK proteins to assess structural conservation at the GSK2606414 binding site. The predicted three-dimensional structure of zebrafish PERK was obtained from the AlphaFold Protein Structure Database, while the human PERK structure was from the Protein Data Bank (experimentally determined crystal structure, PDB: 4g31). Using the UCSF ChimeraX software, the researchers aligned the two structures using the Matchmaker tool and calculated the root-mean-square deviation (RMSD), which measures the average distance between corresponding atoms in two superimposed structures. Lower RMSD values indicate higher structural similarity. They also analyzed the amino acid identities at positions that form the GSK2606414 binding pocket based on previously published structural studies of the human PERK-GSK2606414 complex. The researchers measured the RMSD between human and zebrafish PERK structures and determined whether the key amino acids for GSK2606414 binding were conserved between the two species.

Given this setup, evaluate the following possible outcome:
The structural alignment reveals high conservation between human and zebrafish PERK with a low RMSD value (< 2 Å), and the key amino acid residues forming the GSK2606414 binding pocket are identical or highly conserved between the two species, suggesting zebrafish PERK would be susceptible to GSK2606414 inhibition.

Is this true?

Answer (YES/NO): YES